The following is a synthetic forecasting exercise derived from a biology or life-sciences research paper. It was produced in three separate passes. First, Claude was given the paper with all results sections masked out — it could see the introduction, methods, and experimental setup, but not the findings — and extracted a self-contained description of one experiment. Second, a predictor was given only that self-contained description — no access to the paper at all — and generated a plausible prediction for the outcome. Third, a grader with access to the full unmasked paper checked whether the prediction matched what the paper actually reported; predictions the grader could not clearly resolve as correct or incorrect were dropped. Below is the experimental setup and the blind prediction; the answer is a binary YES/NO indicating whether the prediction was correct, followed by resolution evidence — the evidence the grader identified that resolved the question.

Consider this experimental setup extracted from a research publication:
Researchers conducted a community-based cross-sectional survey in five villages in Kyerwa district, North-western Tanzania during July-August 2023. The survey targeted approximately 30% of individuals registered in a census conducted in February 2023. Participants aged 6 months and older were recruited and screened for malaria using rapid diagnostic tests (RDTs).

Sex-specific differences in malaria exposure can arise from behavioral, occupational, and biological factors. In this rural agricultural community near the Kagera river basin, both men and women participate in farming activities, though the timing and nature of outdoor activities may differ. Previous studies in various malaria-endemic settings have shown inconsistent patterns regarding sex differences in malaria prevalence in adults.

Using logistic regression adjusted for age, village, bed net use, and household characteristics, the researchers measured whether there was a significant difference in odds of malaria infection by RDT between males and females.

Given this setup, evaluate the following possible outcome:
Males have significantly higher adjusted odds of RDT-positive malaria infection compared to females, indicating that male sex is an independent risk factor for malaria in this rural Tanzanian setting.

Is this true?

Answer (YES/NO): YES